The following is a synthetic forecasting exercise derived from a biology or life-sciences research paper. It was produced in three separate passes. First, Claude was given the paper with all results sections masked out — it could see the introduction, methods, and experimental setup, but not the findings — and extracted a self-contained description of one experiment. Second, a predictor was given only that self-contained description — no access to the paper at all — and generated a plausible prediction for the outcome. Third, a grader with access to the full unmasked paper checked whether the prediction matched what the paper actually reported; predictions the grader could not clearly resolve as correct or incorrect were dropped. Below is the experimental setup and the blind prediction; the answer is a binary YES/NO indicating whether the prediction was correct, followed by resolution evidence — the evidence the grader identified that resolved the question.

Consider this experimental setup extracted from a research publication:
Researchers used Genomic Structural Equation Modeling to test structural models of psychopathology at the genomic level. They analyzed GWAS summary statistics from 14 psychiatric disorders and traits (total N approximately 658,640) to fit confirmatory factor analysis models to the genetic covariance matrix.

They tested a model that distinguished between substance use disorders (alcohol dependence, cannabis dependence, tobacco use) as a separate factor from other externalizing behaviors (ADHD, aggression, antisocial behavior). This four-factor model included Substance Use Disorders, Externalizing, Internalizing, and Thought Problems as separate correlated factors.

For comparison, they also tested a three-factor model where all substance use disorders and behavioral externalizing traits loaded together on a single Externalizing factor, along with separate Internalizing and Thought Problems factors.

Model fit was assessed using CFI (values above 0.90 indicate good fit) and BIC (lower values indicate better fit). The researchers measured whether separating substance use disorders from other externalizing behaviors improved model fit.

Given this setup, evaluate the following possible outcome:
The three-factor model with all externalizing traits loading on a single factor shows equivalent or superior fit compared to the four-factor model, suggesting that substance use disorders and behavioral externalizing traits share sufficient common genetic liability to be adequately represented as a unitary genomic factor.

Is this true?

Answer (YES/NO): YES